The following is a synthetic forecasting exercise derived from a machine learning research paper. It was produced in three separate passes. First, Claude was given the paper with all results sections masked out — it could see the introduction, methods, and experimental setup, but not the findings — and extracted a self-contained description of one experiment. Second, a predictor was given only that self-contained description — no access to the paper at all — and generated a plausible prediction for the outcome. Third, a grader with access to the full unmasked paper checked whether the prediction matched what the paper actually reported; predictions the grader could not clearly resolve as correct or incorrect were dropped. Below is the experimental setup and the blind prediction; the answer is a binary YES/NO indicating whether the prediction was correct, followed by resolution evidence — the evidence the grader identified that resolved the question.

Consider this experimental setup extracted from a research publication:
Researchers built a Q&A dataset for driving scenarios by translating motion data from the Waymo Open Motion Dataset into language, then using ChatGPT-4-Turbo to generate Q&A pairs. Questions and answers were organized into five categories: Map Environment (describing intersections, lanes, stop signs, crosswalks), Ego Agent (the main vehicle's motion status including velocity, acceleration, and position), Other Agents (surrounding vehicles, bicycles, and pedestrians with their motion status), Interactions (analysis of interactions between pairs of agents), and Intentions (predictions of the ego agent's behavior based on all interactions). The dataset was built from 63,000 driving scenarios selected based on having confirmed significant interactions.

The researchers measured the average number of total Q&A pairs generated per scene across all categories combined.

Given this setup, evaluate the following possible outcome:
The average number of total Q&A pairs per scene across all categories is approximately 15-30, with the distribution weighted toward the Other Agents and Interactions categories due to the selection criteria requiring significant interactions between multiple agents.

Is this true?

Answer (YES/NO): NO